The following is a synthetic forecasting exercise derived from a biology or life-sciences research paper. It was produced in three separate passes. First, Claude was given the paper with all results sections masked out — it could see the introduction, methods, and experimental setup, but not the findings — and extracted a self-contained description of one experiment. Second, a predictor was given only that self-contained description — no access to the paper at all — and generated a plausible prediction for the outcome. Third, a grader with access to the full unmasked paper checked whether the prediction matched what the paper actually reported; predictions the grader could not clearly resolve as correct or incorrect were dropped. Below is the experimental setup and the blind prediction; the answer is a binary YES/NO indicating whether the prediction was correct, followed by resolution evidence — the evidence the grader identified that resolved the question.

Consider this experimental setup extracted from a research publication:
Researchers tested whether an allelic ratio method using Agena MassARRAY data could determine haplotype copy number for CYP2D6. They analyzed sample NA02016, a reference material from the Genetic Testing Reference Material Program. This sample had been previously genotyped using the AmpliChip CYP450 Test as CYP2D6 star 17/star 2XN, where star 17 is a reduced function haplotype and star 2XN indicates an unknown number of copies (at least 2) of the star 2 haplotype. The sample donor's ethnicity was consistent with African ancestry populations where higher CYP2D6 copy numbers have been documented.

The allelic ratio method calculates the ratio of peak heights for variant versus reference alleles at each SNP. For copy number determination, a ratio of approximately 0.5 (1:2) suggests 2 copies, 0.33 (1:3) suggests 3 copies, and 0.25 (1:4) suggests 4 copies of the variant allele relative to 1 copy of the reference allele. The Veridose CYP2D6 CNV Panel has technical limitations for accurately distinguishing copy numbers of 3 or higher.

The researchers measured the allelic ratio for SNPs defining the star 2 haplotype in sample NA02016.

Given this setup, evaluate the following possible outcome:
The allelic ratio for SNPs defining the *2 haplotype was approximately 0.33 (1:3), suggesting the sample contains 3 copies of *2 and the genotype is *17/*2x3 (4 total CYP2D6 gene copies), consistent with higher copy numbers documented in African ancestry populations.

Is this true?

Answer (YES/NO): NO